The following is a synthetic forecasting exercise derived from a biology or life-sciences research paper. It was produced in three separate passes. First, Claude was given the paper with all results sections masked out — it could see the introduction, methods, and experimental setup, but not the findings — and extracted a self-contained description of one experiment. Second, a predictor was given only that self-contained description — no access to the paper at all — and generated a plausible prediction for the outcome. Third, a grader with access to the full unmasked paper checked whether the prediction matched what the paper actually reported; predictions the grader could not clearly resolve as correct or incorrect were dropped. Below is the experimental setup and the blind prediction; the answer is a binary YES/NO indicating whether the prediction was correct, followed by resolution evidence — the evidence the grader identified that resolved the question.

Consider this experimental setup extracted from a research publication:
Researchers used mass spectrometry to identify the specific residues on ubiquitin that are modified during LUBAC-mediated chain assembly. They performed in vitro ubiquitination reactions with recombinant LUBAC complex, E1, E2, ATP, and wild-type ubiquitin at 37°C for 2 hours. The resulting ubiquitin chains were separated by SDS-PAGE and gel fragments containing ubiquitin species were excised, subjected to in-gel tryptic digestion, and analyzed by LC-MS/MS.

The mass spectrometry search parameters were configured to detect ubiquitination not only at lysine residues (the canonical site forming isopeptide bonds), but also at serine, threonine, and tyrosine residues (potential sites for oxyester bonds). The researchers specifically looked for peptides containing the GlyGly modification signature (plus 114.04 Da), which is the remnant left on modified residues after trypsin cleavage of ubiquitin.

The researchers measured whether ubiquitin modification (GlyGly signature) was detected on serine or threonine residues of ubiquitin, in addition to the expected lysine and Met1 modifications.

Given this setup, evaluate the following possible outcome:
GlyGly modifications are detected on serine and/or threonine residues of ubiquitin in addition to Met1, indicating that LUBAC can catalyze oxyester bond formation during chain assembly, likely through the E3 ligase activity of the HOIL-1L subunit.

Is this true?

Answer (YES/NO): YES